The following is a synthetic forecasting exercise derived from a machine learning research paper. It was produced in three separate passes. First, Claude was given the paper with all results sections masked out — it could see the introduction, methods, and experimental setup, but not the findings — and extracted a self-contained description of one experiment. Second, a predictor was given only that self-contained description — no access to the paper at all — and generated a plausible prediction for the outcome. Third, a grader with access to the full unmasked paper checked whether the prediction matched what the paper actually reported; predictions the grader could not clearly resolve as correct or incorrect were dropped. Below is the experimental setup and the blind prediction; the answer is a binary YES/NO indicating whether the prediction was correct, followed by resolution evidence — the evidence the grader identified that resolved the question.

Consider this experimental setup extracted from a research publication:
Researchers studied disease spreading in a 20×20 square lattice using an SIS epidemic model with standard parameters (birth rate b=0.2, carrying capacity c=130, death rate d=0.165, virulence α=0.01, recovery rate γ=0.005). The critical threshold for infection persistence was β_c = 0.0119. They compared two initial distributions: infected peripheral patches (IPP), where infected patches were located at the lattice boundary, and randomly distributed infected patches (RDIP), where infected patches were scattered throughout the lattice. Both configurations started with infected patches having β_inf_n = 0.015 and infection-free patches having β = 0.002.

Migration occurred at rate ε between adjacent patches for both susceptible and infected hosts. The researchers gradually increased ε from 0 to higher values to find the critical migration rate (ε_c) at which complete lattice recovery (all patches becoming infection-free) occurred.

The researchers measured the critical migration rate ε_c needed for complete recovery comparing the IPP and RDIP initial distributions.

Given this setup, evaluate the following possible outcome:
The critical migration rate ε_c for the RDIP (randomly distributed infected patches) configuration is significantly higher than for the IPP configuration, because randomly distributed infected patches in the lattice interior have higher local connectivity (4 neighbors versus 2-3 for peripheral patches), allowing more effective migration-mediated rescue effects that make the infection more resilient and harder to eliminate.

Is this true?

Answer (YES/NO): NO